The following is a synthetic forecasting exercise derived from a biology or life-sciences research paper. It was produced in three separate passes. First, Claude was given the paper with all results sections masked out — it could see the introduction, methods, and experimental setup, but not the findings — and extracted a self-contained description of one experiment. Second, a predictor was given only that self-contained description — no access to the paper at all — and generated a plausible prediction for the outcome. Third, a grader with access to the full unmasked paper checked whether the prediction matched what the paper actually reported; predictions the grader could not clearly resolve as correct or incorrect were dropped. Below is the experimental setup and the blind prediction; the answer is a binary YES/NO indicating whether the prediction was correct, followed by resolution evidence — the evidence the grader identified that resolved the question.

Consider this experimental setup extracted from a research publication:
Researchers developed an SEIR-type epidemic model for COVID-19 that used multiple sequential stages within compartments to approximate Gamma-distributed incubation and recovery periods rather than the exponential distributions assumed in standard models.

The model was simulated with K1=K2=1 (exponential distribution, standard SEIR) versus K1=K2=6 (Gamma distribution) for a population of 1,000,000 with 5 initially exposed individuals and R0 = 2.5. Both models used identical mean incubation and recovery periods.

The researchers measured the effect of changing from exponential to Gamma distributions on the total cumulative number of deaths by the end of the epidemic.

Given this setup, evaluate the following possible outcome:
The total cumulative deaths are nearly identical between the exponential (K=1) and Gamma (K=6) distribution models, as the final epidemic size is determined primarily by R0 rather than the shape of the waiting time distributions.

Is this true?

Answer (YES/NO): YES